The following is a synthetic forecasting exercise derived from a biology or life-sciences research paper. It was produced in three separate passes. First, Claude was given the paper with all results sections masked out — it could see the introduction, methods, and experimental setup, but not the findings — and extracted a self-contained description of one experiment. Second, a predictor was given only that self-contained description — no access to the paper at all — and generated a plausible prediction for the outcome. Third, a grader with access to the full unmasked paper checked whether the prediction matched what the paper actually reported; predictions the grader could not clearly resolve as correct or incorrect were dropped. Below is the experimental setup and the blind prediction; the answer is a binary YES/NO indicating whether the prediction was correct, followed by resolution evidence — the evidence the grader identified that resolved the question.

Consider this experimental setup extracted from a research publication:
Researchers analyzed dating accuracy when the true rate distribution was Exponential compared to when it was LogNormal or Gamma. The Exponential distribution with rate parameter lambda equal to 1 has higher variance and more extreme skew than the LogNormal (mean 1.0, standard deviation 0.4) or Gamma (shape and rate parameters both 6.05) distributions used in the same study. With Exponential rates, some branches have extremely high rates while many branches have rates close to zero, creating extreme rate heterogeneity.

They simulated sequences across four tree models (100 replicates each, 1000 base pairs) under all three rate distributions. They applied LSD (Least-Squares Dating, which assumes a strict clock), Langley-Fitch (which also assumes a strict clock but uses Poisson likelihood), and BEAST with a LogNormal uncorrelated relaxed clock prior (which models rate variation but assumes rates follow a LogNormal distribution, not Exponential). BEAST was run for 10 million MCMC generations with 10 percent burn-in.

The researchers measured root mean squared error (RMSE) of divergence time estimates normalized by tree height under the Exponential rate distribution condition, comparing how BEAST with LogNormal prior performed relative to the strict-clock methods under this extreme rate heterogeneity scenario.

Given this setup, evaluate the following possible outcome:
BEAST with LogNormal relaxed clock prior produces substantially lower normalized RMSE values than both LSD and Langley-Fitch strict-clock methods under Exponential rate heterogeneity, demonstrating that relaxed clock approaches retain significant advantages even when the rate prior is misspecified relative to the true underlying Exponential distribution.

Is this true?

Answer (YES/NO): NO